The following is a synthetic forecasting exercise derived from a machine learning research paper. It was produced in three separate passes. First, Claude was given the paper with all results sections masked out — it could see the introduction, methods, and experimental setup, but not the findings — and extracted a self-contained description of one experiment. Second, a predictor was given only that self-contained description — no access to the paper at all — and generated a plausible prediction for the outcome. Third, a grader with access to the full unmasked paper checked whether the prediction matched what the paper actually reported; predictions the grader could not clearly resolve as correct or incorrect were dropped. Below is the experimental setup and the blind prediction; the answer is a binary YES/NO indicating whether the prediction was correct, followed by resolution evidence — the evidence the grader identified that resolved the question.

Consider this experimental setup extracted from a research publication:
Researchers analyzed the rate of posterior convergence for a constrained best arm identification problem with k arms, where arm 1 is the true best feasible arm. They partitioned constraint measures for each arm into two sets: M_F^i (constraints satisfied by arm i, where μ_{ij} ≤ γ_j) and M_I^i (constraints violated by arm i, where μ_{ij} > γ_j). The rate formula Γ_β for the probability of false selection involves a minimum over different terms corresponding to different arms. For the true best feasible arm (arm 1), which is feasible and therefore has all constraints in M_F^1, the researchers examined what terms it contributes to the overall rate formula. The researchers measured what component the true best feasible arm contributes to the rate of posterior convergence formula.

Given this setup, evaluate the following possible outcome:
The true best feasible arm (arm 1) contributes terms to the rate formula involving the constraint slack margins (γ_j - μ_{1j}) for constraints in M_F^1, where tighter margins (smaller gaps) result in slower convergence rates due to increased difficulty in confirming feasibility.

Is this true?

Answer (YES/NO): YES